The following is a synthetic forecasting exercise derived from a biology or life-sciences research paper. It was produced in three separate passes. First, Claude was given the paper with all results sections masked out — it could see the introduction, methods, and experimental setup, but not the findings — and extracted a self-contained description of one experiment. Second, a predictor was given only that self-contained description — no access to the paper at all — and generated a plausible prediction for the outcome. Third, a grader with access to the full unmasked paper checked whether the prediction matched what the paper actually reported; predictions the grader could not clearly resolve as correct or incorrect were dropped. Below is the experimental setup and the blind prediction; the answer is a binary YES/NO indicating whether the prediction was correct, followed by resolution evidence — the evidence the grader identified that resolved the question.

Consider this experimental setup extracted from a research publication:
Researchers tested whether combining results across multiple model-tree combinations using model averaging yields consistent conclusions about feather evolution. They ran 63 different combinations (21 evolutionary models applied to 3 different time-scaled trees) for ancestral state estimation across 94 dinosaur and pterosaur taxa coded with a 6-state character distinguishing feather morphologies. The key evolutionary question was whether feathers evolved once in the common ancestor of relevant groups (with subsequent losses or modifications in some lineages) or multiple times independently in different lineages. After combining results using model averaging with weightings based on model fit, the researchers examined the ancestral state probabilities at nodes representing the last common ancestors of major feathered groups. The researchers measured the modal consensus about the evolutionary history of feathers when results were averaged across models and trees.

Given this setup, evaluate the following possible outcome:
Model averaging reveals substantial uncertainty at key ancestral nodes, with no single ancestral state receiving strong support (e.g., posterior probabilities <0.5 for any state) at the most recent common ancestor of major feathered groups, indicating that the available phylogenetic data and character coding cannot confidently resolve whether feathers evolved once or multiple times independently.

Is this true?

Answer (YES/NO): NO